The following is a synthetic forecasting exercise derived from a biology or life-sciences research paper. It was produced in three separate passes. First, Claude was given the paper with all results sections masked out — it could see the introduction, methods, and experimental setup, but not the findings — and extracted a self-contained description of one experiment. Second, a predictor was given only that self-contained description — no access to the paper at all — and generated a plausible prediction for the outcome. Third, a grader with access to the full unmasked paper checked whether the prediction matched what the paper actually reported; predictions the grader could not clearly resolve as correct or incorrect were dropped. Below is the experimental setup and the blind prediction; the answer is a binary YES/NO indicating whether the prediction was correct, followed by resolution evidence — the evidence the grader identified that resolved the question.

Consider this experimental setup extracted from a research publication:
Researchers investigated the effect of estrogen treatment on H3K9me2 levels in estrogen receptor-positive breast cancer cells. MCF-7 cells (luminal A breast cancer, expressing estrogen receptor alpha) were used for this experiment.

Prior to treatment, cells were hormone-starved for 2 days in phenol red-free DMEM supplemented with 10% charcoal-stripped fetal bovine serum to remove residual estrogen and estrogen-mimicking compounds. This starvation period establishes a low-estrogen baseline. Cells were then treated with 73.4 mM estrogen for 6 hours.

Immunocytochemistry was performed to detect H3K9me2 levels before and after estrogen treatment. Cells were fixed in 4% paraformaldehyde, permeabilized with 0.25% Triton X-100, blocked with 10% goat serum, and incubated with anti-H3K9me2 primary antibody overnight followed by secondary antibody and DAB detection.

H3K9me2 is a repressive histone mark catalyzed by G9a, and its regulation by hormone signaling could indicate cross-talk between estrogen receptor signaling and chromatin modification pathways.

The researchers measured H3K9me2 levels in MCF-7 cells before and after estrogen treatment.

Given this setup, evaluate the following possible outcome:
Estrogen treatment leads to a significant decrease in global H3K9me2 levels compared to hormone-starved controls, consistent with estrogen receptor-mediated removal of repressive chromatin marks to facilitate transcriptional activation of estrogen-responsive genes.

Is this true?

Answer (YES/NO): NO